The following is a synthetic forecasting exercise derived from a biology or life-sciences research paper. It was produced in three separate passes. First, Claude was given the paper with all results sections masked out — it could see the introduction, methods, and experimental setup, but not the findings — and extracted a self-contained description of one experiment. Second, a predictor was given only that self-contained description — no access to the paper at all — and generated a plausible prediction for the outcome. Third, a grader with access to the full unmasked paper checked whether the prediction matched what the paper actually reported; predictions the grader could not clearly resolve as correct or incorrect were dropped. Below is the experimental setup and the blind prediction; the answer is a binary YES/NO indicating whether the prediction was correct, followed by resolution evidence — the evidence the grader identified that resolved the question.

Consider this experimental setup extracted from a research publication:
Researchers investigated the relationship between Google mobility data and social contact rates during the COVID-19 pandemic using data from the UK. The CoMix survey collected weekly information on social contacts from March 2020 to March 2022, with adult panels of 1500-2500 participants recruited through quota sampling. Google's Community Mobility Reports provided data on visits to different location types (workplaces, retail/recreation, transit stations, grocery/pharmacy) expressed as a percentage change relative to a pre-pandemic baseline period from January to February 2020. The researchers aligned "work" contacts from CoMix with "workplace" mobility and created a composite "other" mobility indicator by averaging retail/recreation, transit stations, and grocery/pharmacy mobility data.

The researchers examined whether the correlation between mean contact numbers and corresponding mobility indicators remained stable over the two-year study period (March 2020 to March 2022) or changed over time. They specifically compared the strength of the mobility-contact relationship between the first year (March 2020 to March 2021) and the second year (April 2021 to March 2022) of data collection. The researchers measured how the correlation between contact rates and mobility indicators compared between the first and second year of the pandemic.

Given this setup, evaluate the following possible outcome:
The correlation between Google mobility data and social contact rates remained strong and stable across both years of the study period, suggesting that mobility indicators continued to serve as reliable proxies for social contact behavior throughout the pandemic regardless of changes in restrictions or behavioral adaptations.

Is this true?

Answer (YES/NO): NO